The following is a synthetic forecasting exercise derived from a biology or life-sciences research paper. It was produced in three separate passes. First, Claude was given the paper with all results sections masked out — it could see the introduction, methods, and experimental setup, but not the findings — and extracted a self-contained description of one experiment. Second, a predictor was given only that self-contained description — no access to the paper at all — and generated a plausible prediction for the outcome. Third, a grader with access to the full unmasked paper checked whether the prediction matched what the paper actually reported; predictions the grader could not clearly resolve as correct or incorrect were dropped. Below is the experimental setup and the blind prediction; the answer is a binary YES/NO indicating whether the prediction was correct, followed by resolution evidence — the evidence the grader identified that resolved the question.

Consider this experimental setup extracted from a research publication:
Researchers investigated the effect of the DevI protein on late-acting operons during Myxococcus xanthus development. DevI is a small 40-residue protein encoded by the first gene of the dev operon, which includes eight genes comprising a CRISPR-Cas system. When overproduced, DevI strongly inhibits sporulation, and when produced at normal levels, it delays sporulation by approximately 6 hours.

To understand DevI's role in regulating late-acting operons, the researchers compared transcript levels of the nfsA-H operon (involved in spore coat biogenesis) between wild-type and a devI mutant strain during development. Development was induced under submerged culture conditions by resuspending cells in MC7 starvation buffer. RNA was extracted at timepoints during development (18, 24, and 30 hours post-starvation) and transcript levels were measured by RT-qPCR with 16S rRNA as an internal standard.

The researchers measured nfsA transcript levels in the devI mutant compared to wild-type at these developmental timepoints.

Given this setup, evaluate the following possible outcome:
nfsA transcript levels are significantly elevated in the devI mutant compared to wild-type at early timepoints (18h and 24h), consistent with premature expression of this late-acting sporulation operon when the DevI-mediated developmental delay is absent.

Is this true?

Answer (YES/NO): NO